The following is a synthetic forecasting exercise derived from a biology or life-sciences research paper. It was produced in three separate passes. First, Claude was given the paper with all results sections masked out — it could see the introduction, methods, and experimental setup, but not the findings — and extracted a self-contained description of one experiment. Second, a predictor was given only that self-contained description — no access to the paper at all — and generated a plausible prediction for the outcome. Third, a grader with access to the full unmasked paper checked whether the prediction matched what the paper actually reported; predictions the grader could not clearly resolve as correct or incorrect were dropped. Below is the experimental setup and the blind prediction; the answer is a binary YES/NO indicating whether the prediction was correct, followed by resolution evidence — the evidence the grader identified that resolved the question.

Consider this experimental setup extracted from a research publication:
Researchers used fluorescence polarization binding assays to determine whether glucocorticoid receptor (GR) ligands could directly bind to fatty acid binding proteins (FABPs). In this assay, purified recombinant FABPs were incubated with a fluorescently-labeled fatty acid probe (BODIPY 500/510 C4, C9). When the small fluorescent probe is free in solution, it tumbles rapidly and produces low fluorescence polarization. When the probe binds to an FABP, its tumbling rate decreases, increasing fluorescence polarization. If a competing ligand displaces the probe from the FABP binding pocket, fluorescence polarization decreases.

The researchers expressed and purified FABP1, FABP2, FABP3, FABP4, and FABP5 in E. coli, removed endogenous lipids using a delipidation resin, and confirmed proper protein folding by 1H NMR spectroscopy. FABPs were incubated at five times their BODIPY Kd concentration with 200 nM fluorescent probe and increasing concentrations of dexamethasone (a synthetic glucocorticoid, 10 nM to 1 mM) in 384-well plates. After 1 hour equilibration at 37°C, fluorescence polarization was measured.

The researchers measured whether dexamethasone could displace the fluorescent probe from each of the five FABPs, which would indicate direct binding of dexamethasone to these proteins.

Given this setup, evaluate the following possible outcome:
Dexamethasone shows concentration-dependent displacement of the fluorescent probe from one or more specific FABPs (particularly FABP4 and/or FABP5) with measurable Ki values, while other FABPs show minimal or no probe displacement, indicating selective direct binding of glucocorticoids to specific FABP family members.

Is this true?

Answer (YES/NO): NO